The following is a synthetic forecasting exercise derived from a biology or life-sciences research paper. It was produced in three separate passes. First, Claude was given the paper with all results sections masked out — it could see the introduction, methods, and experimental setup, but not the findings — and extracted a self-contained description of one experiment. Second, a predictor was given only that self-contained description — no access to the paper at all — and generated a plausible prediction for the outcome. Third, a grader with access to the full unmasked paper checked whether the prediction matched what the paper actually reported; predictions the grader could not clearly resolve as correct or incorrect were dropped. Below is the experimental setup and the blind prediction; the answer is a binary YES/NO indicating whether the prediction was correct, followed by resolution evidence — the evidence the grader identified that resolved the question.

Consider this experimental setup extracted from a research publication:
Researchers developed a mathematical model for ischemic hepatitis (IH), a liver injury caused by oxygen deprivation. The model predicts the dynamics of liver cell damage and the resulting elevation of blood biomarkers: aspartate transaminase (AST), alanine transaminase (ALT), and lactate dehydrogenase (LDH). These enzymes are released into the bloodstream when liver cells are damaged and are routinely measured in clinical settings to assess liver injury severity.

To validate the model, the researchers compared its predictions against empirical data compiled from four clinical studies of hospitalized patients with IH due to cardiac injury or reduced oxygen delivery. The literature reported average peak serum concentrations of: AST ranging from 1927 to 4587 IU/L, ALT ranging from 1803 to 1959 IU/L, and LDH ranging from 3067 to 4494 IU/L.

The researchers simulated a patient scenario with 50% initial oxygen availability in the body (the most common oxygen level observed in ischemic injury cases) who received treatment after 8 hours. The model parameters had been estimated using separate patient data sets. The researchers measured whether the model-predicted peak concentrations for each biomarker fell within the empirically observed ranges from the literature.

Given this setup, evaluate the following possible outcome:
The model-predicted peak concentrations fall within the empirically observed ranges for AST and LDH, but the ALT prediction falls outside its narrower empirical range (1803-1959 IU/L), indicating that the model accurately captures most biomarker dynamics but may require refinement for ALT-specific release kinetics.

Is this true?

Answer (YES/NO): YES